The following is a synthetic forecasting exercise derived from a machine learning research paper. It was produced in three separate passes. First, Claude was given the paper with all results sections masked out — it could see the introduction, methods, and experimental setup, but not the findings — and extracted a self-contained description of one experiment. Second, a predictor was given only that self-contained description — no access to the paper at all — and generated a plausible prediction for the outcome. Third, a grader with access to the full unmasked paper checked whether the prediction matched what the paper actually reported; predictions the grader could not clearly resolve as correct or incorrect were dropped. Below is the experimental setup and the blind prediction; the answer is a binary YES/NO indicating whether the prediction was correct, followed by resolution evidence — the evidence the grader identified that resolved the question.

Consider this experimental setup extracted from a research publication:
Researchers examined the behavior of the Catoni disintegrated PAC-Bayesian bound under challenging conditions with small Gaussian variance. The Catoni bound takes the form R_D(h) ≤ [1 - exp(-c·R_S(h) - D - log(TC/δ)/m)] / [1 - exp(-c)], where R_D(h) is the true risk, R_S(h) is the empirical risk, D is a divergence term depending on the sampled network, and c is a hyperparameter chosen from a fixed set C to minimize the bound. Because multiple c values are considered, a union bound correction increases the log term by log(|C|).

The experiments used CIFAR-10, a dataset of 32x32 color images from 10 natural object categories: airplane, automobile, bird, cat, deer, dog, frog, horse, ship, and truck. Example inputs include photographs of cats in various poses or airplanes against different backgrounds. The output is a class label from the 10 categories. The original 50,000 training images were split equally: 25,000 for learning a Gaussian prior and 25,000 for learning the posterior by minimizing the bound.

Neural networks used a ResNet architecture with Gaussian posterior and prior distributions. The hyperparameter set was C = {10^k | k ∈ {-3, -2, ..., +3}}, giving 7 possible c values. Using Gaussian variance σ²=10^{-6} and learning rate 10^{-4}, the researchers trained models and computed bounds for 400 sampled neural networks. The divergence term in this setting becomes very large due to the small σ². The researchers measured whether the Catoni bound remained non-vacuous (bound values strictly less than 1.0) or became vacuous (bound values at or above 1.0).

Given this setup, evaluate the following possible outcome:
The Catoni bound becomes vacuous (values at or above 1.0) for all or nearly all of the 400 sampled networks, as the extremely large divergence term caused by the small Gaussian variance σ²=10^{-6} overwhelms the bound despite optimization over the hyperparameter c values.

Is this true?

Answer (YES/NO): NO